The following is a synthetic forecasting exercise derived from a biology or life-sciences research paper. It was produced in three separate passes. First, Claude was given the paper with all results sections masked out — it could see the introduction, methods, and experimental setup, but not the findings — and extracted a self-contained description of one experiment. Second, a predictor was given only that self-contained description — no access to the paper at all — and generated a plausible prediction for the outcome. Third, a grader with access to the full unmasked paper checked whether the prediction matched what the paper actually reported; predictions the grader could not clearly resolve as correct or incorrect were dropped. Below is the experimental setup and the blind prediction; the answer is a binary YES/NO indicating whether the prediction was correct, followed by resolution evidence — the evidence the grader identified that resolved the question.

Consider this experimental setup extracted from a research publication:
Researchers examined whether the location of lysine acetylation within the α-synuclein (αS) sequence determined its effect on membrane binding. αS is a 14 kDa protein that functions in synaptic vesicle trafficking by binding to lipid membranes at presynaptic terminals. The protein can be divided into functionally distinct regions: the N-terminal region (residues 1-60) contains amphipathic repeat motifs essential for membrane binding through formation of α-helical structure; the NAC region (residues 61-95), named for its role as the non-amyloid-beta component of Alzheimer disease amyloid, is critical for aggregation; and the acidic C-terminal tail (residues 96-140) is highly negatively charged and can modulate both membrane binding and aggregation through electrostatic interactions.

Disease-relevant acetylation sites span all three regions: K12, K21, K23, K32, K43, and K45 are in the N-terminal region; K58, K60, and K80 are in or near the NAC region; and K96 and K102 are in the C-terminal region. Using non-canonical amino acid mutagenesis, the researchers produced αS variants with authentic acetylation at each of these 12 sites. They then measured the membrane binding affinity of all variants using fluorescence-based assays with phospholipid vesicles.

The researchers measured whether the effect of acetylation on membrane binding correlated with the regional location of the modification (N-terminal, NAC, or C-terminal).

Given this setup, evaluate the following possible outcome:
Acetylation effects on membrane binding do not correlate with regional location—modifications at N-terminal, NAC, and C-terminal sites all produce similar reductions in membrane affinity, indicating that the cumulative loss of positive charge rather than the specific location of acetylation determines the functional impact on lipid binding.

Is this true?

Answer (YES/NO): NO